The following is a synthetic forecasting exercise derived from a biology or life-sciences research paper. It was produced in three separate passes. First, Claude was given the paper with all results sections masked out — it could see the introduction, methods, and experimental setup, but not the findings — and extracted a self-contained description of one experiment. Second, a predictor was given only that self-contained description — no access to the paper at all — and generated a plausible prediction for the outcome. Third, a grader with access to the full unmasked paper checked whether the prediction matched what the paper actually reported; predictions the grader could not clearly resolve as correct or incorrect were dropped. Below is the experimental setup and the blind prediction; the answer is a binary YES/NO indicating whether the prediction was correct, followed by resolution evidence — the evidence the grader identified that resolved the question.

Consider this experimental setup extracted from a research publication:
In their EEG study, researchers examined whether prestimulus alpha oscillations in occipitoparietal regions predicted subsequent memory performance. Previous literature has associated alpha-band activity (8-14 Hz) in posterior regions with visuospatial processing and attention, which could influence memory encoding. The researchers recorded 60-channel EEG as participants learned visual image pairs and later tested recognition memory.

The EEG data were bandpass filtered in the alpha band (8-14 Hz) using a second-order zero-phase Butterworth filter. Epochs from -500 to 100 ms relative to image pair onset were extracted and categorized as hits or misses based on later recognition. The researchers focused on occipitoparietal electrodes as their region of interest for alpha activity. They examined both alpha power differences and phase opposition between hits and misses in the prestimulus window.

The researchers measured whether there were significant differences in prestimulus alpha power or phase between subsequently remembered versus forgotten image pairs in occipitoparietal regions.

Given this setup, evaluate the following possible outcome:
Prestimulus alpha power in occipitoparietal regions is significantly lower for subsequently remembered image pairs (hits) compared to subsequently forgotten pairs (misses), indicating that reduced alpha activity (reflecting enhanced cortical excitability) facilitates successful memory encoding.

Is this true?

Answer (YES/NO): NO